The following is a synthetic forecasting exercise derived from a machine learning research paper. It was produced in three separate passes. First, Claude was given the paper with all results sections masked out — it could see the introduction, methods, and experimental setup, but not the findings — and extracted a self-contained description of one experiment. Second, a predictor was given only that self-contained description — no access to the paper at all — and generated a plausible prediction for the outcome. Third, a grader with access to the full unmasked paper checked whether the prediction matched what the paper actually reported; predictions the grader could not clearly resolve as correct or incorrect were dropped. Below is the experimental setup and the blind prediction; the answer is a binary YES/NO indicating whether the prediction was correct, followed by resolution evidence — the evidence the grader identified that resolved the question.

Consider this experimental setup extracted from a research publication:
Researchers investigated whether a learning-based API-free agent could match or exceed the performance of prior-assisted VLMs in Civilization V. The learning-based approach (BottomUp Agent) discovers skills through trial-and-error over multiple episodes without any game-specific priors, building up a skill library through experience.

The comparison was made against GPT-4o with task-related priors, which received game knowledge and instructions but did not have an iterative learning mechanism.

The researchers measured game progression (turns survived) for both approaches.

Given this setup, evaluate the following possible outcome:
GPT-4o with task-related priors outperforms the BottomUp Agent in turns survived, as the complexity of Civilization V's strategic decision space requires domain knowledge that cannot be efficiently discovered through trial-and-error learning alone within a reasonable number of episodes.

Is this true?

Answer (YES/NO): NO